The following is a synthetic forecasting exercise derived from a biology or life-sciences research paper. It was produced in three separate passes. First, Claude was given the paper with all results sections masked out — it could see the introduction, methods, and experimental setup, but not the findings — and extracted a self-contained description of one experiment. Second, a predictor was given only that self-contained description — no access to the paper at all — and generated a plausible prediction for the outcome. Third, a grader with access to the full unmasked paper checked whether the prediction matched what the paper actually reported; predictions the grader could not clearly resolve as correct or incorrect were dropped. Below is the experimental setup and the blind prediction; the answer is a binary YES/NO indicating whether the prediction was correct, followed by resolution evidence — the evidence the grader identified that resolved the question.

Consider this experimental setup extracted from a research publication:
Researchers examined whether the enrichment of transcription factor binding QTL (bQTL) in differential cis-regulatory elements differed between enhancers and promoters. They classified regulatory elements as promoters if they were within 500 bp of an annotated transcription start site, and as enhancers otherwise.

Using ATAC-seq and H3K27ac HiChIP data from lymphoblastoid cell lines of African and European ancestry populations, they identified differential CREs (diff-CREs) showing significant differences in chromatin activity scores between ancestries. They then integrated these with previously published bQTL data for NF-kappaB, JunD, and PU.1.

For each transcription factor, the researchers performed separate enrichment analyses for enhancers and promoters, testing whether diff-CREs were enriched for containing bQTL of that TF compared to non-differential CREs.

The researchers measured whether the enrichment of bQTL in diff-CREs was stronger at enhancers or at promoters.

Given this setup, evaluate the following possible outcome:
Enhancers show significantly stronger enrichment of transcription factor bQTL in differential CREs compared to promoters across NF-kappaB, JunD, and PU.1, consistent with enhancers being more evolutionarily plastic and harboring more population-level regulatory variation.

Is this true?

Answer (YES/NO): YES